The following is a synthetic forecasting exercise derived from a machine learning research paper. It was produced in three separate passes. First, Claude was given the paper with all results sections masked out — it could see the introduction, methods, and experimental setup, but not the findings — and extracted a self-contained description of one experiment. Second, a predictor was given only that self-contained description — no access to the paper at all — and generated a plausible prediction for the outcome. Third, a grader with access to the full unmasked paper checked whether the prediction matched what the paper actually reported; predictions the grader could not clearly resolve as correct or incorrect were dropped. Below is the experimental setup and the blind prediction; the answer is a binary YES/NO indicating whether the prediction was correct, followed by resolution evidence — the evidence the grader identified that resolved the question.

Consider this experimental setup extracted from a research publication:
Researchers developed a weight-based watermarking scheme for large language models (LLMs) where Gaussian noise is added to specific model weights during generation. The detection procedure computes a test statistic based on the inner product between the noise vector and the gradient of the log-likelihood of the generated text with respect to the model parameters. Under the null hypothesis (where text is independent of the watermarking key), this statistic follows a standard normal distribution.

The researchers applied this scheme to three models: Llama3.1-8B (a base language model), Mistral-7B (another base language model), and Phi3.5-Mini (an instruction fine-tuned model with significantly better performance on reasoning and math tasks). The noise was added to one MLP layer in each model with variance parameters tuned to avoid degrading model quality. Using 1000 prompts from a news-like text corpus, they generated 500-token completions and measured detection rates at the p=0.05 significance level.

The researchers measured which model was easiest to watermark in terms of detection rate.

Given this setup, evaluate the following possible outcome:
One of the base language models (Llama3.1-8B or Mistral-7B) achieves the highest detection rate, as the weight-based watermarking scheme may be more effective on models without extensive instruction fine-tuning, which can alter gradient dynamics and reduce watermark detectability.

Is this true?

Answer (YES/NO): YES